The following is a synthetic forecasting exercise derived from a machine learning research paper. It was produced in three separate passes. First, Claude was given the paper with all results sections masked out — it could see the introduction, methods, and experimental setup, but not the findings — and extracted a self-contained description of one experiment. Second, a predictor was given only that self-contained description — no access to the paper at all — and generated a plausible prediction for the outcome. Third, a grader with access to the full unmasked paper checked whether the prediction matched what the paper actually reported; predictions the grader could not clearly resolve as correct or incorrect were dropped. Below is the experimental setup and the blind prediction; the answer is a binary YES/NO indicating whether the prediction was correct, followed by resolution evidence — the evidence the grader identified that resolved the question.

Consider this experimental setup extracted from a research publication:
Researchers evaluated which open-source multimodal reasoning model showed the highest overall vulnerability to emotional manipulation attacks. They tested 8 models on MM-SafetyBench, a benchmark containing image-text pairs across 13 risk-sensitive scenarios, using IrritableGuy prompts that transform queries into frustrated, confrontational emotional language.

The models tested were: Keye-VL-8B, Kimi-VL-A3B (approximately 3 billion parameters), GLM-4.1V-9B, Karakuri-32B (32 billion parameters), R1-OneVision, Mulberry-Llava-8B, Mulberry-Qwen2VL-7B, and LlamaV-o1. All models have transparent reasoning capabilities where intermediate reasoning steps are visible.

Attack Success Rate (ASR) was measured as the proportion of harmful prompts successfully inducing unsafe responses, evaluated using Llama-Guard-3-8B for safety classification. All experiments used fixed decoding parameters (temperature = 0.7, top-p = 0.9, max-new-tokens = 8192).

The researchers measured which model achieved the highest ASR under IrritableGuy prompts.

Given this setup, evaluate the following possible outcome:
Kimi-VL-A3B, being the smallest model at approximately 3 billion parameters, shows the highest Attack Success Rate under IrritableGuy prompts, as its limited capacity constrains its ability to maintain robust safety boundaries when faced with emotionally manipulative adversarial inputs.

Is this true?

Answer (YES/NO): YES